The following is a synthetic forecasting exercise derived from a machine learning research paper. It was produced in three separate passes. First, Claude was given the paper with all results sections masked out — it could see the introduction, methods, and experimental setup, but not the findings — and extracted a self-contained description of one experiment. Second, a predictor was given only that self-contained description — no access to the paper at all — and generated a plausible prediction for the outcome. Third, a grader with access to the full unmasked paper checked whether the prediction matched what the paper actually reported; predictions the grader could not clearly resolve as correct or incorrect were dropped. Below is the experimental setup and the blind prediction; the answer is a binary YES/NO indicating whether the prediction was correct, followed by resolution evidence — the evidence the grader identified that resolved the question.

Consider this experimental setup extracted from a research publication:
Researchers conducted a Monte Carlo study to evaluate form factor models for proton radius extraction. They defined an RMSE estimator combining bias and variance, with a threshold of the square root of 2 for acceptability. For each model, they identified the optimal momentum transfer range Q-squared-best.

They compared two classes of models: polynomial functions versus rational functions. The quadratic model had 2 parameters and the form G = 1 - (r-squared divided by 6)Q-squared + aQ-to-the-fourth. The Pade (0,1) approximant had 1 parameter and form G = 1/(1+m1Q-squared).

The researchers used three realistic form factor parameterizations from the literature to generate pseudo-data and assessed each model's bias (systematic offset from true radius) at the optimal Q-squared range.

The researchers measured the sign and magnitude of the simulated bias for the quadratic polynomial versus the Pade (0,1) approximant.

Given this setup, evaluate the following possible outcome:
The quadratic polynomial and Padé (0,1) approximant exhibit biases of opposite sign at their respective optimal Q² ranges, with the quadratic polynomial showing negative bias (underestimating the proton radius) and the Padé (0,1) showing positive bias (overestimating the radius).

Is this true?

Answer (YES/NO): YES